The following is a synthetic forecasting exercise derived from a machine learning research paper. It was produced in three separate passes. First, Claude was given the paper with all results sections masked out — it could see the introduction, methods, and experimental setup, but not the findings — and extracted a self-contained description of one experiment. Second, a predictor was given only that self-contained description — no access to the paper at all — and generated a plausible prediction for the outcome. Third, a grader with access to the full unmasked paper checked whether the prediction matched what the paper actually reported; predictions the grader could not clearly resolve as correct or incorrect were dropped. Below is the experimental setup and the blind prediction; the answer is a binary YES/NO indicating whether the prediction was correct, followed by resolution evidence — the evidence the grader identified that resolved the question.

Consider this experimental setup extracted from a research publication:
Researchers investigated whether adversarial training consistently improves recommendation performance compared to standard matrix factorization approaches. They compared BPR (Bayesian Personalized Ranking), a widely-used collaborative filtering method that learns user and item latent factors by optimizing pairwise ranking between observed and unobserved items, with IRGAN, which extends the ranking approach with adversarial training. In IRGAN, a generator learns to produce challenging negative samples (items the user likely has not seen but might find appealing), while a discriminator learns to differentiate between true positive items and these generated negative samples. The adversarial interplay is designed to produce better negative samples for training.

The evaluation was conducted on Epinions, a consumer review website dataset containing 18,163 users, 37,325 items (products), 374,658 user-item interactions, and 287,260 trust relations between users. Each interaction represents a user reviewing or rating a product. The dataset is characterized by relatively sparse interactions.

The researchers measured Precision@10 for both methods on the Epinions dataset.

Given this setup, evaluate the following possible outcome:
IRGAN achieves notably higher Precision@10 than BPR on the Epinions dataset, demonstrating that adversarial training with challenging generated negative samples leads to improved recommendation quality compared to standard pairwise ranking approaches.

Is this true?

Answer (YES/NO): NO